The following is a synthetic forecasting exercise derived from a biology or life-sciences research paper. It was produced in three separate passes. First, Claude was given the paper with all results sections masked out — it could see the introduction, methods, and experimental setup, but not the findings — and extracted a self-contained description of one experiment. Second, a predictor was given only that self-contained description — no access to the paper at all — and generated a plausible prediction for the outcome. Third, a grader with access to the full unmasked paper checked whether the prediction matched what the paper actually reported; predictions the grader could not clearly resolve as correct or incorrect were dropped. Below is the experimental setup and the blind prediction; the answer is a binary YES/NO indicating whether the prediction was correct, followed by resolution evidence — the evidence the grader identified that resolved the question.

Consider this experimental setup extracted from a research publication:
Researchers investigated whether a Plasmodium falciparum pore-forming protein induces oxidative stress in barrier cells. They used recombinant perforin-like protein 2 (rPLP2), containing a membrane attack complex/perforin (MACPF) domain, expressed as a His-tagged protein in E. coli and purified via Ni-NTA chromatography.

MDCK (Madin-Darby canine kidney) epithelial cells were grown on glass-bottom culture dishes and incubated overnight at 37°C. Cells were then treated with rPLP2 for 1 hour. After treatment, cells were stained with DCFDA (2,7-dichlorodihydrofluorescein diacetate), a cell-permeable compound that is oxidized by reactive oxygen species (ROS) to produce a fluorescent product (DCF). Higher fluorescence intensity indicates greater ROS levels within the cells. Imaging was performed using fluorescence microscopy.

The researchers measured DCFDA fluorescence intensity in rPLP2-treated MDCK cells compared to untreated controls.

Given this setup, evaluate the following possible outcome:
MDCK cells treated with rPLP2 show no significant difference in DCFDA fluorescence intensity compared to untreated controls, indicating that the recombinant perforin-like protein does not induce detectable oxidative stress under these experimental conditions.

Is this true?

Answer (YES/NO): NO